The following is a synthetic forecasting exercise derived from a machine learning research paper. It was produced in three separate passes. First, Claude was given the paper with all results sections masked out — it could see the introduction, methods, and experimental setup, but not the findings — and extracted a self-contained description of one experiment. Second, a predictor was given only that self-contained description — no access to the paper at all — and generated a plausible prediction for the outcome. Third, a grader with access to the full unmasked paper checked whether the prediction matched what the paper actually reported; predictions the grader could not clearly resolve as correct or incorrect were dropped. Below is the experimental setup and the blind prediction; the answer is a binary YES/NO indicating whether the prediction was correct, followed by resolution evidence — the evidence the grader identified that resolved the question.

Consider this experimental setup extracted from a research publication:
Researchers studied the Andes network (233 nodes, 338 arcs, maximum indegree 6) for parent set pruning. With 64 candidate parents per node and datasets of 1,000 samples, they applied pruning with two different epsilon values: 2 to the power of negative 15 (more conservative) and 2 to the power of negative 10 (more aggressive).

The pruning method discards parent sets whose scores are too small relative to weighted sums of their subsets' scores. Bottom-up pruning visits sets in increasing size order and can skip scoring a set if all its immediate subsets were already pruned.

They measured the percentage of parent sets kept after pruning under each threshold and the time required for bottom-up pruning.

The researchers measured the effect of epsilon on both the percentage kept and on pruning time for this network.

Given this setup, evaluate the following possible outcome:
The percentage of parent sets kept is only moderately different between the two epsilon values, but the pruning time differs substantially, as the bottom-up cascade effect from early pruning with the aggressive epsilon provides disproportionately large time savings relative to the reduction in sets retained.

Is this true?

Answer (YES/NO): NO